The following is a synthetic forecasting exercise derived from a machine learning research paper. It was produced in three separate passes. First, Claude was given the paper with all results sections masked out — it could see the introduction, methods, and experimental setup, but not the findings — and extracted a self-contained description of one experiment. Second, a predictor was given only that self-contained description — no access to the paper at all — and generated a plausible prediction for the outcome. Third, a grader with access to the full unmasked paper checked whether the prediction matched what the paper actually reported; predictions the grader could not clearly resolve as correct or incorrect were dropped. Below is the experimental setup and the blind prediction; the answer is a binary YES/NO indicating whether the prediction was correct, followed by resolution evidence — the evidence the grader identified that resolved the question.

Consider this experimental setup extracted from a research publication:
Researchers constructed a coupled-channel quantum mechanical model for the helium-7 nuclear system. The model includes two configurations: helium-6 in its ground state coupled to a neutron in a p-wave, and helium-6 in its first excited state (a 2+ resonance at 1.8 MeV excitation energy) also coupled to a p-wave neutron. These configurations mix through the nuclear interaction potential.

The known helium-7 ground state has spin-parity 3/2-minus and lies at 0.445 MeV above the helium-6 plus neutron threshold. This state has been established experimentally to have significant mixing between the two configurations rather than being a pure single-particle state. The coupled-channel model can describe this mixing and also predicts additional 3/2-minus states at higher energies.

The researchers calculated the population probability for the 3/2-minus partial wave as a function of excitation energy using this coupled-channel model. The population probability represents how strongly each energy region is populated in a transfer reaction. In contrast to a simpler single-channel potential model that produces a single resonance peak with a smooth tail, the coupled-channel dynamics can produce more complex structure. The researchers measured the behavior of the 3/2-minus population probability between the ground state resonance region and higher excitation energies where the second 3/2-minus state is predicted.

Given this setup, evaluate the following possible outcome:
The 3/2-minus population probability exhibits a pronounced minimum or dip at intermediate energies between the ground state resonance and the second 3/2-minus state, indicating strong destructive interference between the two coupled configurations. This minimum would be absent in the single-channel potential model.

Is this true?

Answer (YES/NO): YES